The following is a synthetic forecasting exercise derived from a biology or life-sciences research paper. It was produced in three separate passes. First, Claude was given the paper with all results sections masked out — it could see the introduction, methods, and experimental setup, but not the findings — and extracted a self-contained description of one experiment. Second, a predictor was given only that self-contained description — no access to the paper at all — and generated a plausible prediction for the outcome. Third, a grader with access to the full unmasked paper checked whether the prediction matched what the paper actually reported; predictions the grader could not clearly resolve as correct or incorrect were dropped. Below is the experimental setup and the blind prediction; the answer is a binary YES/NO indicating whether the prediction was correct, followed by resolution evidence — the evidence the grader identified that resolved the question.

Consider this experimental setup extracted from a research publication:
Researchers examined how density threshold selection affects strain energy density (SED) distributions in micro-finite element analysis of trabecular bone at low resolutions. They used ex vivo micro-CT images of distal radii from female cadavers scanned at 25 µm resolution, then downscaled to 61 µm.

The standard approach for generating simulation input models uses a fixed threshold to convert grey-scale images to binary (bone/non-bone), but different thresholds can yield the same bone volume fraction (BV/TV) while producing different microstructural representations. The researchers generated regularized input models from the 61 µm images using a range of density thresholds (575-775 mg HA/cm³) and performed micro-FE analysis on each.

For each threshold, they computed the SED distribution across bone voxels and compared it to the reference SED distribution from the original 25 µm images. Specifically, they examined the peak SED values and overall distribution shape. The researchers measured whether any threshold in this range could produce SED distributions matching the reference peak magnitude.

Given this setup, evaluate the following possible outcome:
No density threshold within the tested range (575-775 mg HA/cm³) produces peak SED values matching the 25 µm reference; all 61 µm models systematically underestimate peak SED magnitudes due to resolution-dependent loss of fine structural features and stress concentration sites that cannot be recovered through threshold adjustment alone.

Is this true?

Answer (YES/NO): NO